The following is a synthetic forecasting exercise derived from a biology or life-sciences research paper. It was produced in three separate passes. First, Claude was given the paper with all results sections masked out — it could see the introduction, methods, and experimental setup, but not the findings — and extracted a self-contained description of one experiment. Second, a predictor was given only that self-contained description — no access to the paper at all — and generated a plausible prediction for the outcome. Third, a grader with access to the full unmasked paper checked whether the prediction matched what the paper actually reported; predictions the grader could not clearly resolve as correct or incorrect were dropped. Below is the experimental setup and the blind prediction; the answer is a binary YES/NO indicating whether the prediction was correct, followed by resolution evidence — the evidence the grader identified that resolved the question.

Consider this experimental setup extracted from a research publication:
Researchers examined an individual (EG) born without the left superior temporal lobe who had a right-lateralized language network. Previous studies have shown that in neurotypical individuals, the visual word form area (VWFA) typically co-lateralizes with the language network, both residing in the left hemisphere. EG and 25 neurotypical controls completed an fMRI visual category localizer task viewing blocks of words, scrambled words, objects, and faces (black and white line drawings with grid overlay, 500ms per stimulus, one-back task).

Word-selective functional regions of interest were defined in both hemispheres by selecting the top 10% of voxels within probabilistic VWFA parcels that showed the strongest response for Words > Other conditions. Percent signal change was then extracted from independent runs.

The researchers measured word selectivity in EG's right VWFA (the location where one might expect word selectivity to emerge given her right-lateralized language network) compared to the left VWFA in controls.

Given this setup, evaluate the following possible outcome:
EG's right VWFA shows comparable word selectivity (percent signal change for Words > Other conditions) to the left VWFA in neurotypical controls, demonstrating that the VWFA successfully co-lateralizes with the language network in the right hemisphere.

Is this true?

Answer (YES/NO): NO